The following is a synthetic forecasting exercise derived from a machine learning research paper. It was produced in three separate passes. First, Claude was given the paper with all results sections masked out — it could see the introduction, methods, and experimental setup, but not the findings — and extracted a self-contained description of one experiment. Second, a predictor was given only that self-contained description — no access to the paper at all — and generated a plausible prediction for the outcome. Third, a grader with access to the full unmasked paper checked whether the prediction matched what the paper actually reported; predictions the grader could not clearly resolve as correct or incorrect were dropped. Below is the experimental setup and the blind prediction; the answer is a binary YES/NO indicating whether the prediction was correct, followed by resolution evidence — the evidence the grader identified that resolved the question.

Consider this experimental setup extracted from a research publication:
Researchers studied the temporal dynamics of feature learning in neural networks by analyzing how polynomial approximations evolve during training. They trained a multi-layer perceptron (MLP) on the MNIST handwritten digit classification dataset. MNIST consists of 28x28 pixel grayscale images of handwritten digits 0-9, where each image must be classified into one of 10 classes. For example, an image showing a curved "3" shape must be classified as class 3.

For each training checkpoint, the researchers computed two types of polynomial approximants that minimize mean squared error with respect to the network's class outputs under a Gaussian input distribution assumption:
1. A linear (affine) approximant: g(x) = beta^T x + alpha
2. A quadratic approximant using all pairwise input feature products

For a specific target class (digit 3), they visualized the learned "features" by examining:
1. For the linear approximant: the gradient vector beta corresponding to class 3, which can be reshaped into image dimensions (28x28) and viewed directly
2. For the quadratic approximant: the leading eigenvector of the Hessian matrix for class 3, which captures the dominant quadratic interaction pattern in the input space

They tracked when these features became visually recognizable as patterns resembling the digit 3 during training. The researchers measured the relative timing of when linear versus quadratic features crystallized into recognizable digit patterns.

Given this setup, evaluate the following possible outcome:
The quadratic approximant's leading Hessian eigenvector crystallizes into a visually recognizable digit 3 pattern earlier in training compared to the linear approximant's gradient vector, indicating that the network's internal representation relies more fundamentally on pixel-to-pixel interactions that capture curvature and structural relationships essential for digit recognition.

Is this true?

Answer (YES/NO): NO